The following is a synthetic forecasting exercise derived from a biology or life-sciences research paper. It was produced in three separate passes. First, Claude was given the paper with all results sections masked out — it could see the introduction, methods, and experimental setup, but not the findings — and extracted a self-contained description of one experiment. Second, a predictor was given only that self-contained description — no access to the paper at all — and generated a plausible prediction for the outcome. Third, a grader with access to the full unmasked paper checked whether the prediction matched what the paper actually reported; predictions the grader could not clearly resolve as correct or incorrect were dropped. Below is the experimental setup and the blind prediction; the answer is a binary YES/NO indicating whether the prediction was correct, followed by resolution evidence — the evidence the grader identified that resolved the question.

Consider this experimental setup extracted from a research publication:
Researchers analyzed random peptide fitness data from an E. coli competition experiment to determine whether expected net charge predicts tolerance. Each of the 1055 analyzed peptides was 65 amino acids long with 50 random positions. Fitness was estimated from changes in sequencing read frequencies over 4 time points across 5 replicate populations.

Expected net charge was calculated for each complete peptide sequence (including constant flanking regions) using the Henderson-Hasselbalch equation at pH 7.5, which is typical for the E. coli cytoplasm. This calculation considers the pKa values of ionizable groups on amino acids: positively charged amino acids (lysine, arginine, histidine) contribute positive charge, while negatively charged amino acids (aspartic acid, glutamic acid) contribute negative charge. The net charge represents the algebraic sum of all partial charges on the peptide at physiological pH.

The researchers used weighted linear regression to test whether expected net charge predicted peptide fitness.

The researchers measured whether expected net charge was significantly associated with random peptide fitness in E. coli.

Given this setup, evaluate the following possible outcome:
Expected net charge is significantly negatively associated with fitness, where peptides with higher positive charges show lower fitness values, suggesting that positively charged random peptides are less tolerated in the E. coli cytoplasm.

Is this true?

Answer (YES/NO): YES